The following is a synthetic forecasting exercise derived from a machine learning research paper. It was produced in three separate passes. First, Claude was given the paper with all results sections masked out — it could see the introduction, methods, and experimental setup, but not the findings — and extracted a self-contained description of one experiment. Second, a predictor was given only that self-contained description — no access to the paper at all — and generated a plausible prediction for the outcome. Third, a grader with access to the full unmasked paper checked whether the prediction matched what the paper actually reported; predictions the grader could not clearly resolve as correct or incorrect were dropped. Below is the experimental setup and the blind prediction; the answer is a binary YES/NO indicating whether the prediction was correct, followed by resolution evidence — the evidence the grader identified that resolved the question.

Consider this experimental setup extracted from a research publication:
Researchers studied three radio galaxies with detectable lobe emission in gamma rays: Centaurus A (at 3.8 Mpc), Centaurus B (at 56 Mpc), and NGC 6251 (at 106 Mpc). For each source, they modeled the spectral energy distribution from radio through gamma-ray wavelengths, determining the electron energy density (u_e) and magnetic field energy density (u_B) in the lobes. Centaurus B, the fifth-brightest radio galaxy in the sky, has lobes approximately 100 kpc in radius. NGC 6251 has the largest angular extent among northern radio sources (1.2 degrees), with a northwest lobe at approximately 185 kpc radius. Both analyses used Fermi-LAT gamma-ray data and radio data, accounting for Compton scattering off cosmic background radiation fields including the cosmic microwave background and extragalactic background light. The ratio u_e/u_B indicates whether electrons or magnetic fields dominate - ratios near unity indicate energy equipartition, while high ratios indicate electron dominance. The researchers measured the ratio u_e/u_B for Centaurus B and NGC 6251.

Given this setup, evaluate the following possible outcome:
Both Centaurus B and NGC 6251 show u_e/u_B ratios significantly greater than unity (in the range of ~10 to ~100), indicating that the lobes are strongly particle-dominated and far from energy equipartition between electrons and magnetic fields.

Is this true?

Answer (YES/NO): NO